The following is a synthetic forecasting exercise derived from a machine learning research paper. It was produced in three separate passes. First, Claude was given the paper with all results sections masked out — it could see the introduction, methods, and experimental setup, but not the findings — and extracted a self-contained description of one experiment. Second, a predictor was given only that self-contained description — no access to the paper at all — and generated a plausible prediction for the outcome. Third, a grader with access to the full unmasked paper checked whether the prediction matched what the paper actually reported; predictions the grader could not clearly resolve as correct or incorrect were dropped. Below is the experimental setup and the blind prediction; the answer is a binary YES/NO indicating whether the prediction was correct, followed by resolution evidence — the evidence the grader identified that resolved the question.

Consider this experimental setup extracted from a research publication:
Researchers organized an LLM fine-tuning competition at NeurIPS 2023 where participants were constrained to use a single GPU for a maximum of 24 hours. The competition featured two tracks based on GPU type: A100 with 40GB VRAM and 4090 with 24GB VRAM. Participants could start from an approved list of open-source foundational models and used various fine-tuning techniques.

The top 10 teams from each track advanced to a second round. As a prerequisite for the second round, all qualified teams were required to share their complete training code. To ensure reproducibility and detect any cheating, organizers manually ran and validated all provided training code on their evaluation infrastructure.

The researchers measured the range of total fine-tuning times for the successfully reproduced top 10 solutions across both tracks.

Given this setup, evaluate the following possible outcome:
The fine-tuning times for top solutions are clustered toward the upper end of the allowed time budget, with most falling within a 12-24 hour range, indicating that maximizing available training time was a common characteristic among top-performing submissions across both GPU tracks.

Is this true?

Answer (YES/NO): YES